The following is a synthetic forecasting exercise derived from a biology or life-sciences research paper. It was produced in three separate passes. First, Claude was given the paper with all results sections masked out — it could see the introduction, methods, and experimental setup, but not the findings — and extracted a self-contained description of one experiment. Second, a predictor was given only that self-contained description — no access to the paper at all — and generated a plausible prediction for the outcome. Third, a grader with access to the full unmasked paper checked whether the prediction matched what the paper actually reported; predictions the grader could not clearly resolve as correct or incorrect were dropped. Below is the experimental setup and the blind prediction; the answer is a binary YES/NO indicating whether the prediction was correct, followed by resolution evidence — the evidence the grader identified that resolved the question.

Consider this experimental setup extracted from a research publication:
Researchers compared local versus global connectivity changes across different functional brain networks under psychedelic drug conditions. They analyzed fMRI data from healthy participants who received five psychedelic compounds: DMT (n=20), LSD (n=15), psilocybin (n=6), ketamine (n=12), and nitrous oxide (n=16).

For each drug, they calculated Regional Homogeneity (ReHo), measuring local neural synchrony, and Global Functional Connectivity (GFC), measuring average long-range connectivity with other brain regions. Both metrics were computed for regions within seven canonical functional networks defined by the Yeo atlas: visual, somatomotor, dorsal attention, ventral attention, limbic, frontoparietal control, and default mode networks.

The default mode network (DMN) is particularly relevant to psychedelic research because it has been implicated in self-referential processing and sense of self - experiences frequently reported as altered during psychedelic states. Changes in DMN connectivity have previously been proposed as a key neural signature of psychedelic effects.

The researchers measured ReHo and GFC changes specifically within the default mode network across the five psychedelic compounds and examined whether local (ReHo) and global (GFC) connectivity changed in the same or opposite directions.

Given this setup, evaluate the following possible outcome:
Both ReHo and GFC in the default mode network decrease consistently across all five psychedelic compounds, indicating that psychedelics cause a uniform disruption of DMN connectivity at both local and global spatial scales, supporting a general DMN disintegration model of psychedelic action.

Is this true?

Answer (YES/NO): NO